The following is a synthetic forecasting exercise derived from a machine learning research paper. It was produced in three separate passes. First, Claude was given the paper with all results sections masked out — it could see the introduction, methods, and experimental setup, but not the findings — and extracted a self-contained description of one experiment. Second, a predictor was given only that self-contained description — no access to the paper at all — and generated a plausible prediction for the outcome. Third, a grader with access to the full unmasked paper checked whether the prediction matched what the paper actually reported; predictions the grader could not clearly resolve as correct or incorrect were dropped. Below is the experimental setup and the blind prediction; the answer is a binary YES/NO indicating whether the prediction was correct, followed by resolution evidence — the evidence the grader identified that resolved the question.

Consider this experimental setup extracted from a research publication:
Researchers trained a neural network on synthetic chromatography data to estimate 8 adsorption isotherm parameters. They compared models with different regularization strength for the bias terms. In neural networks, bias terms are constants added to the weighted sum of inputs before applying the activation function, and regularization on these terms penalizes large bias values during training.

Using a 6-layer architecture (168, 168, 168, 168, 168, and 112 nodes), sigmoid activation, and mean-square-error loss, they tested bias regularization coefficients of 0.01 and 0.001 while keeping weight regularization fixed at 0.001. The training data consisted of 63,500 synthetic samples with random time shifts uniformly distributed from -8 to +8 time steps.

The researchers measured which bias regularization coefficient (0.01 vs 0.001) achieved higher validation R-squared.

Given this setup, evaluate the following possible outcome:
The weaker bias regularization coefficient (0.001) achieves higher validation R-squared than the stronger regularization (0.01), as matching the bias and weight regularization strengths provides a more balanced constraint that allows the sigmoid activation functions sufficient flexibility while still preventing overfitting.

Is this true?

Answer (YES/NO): YES